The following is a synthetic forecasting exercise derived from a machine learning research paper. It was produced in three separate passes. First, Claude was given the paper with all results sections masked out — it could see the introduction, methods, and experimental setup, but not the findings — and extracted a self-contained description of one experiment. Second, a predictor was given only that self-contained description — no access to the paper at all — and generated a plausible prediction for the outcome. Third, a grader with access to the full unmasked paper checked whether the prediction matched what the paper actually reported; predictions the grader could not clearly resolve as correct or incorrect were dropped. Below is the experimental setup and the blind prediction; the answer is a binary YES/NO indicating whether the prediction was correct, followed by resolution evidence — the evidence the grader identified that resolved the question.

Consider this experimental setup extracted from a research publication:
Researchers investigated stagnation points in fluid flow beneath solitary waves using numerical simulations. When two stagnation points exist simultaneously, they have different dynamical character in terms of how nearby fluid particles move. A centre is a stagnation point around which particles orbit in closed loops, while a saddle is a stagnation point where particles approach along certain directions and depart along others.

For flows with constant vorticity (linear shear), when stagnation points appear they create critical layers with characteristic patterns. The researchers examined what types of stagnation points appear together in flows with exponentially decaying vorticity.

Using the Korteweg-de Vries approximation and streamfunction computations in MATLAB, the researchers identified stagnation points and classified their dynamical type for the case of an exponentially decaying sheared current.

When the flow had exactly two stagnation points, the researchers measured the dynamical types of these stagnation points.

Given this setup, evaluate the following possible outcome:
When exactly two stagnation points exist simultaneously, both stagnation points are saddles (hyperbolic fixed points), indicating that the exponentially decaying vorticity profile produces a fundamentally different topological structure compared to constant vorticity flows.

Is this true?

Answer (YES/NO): NO